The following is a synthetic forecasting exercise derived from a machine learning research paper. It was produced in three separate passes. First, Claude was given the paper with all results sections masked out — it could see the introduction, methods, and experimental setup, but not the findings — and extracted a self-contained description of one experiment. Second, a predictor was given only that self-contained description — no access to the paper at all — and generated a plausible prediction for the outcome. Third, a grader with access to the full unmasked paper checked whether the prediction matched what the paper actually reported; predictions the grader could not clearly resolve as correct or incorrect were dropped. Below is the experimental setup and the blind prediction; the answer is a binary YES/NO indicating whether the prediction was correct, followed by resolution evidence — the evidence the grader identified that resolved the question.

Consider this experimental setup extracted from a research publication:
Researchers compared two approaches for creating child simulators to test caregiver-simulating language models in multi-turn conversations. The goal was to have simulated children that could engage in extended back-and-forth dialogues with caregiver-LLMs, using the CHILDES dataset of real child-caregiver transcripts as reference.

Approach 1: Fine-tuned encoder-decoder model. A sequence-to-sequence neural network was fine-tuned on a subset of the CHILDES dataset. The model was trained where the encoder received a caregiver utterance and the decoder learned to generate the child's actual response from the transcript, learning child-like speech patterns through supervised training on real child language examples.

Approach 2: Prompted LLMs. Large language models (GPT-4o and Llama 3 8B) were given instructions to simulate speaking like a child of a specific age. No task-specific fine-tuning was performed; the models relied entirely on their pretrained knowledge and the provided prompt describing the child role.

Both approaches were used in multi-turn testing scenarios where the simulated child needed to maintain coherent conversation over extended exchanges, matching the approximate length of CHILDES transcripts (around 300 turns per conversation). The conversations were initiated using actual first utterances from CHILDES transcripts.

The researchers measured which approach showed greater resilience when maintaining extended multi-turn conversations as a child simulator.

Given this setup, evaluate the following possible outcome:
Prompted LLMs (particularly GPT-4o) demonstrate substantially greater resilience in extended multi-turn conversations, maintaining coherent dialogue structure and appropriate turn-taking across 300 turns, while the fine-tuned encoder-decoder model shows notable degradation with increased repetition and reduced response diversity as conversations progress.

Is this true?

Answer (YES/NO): NO